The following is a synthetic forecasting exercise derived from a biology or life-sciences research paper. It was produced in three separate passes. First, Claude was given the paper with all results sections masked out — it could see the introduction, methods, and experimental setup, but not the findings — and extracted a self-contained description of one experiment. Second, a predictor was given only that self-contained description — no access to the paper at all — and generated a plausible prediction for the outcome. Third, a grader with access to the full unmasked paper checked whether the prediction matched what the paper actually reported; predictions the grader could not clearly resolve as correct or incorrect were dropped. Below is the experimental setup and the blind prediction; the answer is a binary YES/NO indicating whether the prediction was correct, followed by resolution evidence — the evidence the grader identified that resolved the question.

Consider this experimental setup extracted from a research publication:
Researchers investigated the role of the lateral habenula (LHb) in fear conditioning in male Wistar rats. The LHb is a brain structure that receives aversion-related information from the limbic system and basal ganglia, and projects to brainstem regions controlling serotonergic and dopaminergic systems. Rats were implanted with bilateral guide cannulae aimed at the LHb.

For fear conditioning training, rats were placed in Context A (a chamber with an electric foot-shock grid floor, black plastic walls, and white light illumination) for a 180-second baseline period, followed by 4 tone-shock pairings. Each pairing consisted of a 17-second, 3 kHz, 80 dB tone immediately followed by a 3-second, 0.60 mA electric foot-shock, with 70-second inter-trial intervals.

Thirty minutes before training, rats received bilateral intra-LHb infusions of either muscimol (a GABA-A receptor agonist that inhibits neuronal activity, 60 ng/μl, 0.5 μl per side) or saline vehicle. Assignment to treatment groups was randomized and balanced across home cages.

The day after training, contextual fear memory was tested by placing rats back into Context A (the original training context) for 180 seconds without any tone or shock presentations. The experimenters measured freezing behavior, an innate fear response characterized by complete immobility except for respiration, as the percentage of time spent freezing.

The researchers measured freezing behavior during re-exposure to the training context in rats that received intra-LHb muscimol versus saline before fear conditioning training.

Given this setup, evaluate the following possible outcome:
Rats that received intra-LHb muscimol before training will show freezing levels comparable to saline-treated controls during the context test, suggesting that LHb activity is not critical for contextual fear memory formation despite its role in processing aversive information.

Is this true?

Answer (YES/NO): NO